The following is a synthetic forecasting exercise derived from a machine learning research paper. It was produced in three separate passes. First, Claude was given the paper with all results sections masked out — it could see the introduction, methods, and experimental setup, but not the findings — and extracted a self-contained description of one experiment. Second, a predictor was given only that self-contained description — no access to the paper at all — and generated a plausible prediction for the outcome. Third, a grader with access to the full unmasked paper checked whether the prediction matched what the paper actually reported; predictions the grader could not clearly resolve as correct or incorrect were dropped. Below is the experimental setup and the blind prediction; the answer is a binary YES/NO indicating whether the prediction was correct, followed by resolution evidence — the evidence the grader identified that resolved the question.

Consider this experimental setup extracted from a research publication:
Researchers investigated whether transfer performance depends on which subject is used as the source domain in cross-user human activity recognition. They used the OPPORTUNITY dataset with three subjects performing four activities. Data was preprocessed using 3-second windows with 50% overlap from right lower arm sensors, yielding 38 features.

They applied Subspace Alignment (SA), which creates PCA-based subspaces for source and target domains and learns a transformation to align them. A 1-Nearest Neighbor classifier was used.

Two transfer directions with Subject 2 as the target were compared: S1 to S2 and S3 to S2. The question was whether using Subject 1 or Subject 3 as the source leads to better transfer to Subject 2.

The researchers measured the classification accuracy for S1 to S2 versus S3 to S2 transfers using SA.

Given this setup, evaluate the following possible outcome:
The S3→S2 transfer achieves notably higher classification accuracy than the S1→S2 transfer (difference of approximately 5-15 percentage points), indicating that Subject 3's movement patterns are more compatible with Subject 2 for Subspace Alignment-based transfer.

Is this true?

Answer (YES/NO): NO